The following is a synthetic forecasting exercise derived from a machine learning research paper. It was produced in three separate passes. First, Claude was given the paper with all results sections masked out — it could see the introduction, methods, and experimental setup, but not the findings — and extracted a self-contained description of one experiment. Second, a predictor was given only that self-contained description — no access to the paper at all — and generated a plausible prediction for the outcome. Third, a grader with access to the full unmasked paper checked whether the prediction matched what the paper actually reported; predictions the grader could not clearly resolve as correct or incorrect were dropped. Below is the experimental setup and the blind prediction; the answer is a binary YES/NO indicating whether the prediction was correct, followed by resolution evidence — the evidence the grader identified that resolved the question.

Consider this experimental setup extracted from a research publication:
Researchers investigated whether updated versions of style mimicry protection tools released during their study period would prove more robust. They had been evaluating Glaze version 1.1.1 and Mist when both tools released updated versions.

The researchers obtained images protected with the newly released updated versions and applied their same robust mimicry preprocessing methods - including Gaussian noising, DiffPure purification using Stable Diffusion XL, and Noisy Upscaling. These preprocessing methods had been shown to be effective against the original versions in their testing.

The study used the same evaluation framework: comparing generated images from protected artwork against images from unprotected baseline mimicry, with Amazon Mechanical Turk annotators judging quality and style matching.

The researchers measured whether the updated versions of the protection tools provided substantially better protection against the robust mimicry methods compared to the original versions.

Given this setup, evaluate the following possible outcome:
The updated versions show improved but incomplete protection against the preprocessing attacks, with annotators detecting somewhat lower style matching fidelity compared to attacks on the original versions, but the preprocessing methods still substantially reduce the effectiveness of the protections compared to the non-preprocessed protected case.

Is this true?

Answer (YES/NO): NO